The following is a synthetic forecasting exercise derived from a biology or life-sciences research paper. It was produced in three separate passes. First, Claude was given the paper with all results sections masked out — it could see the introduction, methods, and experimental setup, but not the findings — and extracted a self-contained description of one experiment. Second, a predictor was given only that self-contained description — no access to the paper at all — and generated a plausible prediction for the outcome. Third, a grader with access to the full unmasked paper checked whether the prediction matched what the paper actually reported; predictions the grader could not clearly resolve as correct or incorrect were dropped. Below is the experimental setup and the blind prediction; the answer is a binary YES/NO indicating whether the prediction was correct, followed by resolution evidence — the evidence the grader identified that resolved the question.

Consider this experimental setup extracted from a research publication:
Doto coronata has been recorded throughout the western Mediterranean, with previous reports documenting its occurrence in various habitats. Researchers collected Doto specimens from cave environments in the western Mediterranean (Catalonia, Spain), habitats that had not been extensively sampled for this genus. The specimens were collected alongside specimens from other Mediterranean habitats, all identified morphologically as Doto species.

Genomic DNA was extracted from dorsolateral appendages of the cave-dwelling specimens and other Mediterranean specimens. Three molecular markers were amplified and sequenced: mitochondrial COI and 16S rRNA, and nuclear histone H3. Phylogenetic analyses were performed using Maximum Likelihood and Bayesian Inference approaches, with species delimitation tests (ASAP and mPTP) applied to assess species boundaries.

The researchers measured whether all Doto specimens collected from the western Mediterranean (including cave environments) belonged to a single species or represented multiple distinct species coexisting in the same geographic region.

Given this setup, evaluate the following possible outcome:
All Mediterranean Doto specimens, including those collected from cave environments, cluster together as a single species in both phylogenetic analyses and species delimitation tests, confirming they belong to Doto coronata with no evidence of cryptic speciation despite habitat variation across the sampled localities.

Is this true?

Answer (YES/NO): NO